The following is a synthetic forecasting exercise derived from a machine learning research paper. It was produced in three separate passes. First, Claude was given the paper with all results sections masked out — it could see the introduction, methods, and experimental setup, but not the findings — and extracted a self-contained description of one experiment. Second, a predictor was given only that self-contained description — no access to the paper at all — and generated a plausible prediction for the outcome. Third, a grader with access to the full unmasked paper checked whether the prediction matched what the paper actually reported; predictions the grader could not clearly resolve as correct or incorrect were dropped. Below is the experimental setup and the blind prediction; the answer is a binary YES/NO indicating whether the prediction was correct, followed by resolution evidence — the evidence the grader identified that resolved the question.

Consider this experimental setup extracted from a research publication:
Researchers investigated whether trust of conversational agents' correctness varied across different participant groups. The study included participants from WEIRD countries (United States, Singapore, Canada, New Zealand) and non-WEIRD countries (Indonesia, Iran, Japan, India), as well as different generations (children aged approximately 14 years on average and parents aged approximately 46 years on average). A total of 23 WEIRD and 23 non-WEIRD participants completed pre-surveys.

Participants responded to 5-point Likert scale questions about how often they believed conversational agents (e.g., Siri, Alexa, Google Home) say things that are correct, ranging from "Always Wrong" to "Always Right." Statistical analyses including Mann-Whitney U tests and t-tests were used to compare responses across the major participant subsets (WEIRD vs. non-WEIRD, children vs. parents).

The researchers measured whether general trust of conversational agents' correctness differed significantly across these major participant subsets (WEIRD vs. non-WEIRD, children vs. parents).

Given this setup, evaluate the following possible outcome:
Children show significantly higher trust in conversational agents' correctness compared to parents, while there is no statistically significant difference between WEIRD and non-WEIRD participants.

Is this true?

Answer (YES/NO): NO